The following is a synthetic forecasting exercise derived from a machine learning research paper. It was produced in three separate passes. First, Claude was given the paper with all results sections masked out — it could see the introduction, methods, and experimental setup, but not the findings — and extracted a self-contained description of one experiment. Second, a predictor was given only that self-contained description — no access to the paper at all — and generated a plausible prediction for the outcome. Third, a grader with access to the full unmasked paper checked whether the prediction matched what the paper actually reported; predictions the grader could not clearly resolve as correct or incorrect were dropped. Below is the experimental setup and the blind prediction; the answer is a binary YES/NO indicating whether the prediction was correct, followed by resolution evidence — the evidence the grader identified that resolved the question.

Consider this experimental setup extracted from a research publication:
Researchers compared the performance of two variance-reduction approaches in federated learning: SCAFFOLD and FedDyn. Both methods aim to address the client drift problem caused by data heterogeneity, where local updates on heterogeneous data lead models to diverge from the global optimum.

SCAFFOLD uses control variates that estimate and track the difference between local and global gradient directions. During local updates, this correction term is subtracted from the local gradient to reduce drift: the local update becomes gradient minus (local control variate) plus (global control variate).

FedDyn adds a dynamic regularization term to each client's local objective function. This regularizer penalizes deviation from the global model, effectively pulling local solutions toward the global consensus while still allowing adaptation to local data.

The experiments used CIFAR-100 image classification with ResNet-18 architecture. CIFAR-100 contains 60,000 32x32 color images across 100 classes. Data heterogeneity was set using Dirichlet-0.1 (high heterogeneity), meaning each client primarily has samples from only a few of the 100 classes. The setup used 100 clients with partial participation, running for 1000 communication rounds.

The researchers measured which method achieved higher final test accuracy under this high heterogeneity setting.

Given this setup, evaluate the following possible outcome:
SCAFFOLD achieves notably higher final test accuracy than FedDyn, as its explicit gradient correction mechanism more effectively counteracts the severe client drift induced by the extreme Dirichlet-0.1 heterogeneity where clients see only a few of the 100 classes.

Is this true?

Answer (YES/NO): NO